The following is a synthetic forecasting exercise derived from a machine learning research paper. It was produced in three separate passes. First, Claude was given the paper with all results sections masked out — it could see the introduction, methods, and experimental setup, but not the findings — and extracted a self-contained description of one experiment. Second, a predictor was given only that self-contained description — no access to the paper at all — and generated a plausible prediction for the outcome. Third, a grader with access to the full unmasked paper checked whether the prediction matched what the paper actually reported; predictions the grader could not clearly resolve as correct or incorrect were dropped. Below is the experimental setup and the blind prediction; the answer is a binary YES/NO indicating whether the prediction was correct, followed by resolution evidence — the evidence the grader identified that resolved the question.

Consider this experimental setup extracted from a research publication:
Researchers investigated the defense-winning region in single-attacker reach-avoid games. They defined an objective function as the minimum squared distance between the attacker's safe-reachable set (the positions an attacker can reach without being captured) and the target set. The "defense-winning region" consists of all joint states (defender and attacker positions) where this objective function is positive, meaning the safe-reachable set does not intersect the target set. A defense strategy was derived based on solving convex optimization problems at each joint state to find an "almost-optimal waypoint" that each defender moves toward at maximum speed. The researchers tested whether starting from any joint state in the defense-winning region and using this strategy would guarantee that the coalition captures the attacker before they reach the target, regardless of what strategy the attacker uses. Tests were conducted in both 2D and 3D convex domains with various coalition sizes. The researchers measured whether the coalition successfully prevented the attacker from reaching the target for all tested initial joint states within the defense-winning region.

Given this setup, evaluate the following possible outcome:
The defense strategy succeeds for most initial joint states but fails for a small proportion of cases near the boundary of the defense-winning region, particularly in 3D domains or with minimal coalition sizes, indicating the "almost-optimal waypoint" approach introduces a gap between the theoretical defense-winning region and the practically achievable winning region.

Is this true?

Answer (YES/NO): NO